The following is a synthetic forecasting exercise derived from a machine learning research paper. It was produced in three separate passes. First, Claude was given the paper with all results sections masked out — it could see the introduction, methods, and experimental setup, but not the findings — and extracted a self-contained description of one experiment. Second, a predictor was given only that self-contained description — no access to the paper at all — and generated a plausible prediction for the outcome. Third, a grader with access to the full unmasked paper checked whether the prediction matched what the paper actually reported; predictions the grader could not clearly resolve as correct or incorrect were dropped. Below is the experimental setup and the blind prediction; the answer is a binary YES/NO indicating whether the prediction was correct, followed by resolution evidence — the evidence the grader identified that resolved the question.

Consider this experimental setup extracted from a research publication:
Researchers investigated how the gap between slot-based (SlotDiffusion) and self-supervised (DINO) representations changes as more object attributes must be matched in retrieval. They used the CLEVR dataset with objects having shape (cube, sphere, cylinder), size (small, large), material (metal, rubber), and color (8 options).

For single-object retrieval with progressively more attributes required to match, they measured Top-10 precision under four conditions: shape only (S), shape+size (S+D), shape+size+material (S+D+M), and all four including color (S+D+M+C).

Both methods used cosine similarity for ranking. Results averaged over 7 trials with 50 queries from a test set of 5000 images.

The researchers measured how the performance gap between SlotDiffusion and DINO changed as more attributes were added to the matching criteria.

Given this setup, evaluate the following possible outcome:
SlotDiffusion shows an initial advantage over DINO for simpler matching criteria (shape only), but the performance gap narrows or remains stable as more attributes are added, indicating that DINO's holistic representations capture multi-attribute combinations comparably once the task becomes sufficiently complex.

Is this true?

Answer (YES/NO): NO